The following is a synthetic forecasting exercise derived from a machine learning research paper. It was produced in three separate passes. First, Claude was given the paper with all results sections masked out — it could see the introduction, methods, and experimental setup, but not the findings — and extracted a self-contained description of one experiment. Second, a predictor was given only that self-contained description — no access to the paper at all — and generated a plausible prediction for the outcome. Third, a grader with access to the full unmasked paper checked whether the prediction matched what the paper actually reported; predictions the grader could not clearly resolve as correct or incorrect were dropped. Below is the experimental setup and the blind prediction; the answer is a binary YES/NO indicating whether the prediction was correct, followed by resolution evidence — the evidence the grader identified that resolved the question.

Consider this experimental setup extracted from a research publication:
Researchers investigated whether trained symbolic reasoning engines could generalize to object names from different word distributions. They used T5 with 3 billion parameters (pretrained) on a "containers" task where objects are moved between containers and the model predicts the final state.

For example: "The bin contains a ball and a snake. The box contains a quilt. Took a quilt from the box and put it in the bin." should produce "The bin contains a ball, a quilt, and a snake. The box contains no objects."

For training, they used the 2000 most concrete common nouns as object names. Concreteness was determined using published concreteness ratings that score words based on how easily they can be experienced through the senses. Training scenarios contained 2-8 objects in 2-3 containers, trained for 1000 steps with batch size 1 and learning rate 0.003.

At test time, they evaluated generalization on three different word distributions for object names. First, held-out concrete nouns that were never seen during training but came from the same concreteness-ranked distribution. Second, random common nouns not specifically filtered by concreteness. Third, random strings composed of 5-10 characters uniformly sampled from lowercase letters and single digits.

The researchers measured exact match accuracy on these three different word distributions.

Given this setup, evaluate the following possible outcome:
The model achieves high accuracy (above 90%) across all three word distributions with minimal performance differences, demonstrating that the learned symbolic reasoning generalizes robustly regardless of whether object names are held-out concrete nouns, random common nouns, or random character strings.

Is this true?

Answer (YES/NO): NO